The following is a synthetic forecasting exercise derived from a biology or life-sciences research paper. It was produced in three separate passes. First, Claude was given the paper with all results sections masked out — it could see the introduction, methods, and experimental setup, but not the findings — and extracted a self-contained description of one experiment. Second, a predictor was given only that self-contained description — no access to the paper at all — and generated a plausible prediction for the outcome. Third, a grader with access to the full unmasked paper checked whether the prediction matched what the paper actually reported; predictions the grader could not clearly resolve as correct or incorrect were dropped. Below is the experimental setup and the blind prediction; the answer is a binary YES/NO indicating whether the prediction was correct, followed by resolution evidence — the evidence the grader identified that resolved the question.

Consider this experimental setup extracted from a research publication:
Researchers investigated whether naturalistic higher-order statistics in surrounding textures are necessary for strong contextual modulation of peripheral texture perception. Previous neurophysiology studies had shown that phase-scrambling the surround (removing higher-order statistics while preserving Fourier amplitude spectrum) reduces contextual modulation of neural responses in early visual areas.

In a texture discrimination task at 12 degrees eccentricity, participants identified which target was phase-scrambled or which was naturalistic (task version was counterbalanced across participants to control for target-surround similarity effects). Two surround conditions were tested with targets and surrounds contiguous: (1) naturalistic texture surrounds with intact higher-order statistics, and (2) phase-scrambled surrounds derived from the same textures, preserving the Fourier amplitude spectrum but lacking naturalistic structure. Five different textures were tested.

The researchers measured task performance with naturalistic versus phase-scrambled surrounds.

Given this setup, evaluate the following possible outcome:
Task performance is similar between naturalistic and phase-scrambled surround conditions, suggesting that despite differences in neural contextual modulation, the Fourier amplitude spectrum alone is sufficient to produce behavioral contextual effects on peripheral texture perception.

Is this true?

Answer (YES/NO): NO